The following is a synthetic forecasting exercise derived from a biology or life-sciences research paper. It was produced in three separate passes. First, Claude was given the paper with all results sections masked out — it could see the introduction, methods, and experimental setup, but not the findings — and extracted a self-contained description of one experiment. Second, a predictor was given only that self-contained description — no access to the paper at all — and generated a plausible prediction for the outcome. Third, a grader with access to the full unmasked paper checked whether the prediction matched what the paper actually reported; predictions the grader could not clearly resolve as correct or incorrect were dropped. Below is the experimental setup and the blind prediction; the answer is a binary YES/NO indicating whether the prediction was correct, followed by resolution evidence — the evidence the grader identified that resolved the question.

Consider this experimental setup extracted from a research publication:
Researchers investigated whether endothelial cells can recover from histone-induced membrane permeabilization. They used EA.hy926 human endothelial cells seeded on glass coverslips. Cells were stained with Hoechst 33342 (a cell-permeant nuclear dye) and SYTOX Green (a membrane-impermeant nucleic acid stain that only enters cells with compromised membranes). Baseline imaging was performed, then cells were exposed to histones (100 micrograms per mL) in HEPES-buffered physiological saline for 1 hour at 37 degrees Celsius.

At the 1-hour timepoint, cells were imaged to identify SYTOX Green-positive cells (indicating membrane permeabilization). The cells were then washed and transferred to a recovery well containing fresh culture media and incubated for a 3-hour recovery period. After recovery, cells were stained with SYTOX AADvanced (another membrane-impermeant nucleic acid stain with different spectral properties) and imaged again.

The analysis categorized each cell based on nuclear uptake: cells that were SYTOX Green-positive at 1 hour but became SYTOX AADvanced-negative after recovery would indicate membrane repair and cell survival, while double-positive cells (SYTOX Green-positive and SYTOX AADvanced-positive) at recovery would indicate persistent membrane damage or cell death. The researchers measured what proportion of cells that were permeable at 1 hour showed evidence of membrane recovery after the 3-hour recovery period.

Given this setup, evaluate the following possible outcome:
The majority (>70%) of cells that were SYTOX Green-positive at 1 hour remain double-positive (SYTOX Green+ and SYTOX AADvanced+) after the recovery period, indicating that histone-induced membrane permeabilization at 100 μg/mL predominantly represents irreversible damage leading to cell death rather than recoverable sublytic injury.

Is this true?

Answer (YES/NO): YES